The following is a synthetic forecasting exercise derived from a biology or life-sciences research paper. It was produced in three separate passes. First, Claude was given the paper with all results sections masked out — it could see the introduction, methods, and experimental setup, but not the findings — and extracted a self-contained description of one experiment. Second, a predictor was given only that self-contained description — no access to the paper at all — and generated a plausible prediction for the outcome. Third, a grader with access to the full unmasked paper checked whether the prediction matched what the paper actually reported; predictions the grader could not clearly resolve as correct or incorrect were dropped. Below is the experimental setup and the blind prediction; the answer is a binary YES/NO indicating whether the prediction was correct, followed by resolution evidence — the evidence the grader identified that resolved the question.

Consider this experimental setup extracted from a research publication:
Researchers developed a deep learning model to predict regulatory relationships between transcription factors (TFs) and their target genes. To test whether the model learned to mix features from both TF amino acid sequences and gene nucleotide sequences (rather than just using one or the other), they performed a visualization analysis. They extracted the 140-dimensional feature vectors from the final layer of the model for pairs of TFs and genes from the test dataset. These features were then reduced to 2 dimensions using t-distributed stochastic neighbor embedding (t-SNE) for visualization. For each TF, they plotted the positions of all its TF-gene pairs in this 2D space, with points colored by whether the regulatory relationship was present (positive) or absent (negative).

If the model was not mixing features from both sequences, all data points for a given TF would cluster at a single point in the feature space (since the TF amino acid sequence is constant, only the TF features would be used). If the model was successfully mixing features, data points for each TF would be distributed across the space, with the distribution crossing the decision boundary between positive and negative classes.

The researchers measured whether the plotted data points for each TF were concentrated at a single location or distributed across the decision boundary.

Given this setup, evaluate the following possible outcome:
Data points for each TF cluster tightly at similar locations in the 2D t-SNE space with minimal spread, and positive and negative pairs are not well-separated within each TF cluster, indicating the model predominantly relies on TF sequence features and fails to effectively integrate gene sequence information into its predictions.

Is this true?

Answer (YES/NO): NO